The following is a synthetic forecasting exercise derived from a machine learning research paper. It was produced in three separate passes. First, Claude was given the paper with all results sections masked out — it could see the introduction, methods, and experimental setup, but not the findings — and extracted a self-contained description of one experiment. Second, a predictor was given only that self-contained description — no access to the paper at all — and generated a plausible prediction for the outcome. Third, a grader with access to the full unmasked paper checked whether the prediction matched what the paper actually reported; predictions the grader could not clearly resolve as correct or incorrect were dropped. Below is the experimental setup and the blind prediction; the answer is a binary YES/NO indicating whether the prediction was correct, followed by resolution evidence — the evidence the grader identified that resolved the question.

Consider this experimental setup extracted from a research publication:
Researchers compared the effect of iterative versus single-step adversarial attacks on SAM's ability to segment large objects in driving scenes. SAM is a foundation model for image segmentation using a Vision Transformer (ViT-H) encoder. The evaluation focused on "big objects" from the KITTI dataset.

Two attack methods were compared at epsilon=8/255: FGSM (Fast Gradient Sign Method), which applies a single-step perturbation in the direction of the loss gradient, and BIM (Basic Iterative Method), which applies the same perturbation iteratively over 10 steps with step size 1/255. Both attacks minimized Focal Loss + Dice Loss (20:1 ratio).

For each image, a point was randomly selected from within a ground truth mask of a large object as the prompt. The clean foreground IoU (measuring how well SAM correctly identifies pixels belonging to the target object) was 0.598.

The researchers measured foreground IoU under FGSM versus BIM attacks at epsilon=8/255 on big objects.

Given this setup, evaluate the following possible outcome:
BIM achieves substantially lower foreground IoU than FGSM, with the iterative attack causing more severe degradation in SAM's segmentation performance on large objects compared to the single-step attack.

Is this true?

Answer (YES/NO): YES